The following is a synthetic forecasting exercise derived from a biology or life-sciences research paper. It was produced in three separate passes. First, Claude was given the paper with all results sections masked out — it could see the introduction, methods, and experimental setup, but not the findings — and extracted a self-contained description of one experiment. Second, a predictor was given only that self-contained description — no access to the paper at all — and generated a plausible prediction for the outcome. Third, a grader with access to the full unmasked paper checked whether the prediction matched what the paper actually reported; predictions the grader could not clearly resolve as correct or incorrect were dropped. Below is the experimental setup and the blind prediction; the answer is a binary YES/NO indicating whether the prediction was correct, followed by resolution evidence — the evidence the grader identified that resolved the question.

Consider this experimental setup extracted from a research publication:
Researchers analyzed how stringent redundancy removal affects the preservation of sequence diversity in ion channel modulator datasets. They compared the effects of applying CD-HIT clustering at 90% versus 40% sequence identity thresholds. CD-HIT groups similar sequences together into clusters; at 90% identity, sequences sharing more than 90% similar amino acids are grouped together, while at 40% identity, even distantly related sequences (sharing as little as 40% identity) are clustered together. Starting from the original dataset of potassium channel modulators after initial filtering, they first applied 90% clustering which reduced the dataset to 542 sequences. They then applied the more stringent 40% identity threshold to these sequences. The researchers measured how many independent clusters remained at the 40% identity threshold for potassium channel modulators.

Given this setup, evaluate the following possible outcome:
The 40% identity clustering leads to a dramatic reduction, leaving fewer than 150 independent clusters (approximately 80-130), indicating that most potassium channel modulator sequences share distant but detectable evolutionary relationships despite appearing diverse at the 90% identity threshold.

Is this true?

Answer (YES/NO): NO